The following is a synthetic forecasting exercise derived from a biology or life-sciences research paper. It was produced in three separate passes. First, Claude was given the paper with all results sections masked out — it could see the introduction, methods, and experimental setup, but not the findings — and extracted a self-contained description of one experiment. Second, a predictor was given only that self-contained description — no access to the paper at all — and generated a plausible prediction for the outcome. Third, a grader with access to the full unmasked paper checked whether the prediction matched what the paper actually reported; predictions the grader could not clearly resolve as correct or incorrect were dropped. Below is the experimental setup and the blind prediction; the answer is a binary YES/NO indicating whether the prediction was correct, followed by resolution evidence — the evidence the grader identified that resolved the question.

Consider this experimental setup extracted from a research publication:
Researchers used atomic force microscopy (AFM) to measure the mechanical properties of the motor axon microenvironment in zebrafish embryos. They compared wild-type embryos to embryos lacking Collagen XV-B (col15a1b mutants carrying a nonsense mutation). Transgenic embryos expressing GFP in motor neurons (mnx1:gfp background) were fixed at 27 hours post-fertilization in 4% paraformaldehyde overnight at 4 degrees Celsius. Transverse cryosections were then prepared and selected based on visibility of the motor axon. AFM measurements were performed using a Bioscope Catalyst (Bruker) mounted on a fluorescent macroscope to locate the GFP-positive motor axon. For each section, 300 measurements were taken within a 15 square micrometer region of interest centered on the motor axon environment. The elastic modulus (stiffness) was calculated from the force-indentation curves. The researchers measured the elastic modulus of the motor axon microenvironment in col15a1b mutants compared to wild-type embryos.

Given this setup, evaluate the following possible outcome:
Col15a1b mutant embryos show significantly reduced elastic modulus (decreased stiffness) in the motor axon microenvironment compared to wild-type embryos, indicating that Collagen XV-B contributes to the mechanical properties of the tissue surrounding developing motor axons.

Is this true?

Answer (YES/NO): NO